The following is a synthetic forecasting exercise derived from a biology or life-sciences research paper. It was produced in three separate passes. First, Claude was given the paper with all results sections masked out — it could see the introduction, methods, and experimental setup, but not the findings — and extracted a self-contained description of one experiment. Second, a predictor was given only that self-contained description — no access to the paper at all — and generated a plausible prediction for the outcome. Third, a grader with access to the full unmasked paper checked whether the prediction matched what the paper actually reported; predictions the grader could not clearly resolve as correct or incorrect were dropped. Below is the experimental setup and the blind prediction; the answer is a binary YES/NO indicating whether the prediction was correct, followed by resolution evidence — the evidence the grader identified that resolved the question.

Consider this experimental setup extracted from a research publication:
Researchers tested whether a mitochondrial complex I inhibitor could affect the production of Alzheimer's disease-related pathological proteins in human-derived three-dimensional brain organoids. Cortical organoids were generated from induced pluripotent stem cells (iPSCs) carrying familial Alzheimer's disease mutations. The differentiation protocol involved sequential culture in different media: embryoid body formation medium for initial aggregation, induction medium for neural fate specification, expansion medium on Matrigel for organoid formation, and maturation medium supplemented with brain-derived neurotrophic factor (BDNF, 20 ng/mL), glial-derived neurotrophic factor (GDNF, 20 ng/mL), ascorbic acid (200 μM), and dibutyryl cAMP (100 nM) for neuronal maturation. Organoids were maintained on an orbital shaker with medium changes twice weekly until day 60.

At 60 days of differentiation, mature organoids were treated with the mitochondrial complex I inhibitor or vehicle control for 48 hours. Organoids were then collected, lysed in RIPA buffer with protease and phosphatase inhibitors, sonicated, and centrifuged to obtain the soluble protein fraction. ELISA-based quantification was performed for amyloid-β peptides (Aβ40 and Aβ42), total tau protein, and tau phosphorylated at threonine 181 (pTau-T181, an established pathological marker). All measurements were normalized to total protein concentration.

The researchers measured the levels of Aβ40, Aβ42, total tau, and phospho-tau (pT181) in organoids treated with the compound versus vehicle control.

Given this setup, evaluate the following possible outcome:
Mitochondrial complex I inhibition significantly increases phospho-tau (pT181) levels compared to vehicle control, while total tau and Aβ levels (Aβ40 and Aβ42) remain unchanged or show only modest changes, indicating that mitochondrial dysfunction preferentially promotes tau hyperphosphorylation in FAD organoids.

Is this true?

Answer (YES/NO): NO